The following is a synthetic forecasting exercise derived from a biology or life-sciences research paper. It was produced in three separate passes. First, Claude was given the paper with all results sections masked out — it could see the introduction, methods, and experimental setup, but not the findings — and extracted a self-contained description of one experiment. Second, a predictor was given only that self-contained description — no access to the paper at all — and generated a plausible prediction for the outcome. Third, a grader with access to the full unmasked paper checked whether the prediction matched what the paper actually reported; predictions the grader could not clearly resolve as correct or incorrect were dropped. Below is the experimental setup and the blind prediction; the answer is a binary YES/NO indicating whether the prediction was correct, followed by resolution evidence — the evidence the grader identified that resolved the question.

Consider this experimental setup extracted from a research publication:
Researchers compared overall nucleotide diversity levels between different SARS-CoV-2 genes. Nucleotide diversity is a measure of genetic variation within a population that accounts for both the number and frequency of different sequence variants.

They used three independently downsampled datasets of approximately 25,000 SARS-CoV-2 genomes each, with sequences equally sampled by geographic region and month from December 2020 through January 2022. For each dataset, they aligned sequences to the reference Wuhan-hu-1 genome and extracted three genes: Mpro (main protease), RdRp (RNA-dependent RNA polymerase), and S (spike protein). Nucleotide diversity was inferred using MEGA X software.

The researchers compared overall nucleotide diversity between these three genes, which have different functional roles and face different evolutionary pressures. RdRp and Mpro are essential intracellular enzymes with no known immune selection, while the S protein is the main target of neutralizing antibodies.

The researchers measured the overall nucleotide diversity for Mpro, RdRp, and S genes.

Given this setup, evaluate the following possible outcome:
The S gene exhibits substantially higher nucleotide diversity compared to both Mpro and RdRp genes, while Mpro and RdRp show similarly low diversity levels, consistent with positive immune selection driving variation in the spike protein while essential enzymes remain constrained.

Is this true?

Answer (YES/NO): NO